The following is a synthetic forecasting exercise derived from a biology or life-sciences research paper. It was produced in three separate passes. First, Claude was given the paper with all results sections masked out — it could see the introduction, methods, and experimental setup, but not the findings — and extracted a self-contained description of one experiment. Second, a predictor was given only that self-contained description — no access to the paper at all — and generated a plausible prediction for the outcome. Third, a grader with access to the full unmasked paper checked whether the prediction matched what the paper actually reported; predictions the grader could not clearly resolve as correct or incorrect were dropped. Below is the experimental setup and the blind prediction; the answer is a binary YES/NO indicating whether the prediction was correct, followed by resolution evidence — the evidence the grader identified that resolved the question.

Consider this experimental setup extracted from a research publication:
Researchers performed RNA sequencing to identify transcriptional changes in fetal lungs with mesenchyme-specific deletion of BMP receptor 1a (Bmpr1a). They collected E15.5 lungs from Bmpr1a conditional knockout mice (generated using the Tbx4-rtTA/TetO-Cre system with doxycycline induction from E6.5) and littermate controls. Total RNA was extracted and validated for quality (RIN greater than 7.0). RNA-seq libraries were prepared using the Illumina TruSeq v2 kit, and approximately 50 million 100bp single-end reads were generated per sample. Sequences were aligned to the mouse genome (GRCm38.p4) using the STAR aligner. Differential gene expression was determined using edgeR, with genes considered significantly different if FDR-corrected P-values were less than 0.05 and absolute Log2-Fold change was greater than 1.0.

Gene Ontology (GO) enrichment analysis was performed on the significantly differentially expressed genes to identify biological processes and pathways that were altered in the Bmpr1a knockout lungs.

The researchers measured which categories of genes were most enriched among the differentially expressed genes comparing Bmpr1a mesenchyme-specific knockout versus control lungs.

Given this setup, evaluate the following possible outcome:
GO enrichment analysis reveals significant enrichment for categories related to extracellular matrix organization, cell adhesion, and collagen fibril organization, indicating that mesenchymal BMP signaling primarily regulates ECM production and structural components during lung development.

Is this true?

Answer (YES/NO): NO